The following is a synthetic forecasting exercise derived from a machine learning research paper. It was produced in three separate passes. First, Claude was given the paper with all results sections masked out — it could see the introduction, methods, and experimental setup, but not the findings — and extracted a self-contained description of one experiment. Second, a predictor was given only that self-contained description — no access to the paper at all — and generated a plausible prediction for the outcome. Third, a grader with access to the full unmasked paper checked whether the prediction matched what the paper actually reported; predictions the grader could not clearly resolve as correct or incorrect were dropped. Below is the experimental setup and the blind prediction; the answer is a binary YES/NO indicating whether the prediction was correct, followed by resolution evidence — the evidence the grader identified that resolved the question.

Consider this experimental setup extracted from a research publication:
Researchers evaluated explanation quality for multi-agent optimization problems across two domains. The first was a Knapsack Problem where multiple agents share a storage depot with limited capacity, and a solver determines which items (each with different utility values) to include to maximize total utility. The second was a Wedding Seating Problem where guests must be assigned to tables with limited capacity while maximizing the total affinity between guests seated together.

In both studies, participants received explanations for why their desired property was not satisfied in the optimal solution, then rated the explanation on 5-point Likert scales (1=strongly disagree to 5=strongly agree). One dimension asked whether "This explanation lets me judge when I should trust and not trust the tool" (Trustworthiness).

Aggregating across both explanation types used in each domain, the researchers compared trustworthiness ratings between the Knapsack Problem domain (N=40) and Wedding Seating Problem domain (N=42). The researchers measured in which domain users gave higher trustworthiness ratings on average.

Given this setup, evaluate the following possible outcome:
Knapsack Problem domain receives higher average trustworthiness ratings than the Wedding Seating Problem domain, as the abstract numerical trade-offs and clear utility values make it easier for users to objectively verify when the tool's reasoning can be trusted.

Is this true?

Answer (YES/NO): YES